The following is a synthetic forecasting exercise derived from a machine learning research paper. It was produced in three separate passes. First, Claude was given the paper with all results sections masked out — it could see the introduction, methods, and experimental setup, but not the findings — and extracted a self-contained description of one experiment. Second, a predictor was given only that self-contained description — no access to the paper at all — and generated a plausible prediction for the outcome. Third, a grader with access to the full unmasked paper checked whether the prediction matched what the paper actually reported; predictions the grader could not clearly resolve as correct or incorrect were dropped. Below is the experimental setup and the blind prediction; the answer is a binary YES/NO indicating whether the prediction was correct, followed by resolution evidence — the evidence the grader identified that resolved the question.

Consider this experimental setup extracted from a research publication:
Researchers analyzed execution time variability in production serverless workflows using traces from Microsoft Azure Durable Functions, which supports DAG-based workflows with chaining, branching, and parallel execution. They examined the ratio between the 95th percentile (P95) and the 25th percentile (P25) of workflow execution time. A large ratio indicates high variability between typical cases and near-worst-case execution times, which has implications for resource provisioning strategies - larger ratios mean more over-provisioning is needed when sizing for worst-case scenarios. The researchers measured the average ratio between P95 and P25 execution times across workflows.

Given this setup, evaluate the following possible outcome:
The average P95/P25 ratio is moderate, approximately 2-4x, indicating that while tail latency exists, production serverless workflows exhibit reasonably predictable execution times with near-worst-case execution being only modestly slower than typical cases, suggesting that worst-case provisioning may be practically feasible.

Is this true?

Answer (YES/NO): NO